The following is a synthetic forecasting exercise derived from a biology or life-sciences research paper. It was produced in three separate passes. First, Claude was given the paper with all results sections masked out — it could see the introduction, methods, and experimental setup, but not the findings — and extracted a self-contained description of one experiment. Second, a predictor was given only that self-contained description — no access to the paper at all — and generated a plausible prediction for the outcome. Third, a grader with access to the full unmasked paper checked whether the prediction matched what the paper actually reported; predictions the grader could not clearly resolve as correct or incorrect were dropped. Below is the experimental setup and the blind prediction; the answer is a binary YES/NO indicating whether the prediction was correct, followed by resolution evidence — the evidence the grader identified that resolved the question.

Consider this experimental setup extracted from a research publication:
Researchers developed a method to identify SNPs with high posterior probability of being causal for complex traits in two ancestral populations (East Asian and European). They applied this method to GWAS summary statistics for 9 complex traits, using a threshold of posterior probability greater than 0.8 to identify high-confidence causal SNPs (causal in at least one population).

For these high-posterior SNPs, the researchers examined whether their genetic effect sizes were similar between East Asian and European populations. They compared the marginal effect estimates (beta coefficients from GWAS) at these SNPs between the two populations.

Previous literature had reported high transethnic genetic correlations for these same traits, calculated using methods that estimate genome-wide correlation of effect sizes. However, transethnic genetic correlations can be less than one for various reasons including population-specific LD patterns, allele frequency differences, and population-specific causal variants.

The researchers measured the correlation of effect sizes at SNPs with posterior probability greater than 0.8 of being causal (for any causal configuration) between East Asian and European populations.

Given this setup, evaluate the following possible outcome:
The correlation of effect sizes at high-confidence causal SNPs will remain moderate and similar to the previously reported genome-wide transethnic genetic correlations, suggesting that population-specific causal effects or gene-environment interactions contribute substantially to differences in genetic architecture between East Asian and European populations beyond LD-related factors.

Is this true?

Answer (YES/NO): NO